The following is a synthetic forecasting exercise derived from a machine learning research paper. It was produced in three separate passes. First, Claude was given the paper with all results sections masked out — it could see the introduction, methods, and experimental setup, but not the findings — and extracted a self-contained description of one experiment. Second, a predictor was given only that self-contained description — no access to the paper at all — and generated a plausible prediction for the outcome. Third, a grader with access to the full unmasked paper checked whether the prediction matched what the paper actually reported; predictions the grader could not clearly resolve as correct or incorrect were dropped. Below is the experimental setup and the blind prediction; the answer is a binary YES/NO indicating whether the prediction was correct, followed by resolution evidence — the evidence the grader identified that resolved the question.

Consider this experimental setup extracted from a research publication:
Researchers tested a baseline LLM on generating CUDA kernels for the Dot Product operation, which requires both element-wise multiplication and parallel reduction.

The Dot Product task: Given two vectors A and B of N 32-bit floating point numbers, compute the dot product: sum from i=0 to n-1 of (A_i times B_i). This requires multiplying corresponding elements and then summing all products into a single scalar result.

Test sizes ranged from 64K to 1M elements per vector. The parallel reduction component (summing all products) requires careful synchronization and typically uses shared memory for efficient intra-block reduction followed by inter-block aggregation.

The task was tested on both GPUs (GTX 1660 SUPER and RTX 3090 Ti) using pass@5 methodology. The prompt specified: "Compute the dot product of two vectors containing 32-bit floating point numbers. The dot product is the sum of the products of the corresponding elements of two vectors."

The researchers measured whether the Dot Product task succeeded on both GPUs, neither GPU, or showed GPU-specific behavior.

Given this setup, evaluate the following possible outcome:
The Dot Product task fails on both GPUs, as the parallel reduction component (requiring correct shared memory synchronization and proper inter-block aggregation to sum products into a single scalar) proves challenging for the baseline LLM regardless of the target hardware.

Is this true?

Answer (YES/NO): NO